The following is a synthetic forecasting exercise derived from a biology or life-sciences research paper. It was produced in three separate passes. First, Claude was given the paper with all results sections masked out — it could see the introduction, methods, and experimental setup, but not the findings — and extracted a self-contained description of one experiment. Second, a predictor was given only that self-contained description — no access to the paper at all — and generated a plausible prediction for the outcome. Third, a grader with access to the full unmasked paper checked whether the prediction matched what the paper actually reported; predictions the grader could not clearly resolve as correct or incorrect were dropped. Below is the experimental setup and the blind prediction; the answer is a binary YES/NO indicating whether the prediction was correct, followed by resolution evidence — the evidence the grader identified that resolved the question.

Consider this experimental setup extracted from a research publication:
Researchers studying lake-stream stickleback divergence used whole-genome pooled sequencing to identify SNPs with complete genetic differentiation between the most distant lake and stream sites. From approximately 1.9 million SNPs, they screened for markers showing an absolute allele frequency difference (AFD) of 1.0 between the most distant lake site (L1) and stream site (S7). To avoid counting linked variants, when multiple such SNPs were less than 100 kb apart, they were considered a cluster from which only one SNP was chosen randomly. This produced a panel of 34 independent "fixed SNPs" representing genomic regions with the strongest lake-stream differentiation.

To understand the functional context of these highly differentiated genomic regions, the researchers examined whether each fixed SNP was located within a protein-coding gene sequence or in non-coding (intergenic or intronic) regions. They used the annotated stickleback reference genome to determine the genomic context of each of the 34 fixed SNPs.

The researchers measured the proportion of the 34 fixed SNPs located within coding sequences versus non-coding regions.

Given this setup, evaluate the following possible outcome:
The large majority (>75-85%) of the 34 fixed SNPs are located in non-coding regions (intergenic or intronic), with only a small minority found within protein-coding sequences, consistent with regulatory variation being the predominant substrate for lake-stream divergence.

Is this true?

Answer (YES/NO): NO